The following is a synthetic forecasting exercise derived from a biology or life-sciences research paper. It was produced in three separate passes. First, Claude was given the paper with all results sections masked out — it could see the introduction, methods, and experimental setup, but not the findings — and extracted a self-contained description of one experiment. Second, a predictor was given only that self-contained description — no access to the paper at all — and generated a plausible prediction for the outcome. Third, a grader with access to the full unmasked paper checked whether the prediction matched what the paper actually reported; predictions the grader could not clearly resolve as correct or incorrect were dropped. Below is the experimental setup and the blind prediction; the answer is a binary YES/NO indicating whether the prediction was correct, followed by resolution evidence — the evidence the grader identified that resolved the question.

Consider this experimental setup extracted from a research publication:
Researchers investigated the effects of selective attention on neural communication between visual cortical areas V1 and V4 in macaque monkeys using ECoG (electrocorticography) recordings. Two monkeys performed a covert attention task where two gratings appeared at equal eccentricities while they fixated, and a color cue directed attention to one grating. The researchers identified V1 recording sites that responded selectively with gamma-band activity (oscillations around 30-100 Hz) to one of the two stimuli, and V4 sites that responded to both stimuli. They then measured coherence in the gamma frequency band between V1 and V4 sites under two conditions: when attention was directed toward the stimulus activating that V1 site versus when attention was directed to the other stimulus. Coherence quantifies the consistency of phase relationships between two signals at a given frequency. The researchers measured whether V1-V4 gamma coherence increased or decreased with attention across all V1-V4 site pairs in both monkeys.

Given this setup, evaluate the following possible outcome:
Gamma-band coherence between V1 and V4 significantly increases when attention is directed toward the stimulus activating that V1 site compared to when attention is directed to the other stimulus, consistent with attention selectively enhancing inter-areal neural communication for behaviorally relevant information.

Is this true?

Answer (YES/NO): YES